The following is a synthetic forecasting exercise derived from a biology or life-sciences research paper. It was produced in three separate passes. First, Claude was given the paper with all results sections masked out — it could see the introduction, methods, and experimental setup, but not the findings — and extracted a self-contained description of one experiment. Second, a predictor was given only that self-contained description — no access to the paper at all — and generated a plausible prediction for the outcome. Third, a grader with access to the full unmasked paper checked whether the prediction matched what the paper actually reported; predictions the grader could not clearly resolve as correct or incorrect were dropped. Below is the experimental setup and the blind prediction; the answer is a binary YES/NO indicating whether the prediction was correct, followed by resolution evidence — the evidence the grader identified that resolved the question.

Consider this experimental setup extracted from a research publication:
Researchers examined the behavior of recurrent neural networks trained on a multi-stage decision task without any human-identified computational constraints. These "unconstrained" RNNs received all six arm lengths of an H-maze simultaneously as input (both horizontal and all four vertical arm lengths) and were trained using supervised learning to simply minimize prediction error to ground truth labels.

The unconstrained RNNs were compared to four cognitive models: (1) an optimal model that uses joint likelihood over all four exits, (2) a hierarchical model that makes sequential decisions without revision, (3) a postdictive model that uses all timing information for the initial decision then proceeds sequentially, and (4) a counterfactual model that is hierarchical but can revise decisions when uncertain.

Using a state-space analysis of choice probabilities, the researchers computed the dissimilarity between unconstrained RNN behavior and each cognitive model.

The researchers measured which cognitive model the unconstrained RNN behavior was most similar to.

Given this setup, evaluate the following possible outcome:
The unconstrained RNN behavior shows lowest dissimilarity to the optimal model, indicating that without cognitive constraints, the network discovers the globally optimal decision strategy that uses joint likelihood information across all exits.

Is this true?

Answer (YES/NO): YES